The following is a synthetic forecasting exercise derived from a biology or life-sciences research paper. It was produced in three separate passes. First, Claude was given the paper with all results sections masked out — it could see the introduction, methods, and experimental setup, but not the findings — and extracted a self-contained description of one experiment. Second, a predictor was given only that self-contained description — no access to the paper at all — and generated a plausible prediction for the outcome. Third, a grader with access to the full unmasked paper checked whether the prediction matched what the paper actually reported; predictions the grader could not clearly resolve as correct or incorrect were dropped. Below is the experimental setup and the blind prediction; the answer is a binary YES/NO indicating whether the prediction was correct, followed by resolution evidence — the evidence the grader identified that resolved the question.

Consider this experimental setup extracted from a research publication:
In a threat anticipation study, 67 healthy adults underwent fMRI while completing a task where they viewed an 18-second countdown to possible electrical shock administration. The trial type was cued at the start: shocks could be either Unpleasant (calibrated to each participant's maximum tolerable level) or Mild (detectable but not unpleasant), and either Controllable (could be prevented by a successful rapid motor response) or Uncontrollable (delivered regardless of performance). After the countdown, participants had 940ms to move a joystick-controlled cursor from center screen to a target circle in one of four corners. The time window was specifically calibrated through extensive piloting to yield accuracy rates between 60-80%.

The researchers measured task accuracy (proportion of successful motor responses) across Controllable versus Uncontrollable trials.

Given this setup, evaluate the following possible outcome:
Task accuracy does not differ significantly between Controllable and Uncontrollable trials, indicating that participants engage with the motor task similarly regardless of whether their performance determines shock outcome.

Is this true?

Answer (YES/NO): NO